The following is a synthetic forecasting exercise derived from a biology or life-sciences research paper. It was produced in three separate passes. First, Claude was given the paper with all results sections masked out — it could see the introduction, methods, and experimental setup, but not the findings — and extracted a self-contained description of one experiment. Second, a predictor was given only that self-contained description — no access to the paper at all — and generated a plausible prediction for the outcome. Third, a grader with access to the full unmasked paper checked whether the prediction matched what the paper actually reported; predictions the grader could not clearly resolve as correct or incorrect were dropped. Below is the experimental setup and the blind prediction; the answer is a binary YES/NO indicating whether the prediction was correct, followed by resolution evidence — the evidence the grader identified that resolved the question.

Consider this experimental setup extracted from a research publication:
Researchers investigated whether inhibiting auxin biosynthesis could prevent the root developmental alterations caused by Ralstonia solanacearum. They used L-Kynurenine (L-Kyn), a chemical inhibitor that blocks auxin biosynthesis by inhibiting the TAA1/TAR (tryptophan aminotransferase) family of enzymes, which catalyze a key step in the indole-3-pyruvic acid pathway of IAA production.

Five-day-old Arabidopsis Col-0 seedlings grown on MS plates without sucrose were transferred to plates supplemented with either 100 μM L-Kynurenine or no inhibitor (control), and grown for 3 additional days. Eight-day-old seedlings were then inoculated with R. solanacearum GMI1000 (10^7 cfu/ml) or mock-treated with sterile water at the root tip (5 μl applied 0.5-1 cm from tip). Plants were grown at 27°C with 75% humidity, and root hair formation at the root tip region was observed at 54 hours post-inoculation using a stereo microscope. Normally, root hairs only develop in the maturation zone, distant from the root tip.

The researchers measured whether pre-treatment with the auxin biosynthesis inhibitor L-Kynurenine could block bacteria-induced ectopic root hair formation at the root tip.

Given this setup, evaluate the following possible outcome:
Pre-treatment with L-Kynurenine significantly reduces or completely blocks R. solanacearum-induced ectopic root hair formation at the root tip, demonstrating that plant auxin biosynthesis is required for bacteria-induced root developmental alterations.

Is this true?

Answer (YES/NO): YES